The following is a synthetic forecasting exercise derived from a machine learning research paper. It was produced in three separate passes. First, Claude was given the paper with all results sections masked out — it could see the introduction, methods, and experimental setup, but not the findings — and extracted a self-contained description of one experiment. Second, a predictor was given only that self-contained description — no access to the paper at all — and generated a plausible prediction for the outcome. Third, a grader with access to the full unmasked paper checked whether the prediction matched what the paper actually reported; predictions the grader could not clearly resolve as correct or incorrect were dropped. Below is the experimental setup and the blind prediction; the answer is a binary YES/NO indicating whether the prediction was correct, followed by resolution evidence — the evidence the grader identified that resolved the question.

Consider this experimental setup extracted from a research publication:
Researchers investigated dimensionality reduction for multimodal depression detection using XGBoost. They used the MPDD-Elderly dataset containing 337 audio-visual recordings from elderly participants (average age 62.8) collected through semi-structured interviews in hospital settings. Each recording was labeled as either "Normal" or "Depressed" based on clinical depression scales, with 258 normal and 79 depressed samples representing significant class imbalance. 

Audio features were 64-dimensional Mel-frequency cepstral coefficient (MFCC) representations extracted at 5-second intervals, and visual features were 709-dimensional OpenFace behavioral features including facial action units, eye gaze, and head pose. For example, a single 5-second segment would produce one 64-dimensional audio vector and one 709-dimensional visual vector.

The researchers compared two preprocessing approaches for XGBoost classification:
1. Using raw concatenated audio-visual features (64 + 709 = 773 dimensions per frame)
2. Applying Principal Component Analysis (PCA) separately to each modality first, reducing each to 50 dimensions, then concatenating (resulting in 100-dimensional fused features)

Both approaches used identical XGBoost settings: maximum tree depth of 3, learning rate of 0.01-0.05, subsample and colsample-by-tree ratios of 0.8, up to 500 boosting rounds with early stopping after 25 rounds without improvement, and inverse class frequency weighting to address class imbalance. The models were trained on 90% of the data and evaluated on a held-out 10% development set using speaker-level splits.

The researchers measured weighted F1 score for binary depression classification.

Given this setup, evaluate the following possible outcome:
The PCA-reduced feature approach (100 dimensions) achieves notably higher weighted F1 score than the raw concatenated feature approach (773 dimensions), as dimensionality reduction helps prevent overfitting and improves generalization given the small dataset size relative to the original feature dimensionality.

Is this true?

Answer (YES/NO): YES